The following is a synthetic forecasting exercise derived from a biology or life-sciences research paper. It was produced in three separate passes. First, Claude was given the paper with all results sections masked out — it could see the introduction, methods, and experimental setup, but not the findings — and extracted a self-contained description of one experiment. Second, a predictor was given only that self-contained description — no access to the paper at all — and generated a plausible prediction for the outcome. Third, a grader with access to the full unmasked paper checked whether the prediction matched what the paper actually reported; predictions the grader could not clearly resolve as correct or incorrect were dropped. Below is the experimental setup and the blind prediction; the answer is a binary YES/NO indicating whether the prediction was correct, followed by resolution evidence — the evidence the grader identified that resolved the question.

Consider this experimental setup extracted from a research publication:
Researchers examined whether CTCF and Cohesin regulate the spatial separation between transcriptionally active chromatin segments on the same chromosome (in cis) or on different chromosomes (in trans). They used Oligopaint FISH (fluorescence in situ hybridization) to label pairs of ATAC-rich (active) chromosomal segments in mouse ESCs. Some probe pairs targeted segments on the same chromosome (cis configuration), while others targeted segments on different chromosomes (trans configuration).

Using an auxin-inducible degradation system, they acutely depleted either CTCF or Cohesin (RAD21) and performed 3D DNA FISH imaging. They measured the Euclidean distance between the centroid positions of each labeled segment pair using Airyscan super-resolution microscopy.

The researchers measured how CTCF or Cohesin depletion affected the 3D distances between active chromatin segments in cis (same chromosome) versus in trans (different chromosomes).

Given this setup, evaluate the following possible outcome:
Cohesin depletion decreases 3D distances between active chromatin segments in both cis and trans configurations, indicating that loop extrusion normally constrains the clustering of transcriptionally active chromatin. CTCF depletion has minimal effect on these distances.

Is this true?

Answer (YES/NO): NO